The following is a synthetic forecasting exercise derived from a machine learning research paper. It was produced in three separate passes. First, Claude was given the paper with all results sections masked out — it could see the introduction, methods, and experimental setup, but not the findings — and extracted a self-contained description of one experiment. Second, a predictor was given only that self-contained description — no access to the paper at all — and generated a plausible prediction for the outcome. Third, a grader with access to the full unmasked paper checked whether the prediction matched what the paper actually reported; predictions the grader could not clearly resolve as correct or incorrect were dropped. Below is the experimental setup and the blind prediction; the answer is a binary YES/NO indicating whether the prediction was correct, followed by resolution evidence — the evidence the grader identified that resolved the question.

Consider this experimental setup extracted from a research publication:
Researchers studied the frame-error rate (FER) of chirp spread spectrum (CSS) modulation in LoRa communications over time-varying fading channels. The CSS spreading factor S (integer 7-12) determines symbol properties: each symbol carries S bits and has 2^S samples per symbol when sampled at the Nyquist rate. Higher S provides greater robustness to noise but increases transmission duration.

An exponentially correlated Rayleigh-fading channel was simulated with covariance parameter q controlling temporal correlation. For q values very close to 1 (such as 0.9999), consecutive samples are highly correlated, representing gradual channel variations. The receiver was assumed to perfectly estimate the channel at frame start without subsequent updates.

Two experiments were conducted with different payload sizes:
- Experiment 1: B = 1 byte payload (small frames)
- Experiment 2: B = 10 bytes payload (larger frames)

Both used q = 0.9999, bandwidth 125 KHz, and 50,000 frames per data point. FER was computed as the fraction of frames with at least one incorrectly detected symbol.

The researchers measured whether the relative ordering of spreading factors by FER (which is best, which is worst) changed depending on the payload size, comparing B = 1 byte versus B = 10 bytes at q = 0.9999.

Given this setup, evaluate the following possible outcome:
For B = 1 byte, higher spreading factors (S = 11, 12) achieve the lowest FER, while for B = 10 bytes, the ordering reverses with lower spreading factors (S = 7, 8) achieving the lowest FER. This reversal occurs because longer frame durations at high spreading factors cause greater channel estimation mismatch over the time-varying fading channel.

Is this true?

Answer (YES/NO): NO